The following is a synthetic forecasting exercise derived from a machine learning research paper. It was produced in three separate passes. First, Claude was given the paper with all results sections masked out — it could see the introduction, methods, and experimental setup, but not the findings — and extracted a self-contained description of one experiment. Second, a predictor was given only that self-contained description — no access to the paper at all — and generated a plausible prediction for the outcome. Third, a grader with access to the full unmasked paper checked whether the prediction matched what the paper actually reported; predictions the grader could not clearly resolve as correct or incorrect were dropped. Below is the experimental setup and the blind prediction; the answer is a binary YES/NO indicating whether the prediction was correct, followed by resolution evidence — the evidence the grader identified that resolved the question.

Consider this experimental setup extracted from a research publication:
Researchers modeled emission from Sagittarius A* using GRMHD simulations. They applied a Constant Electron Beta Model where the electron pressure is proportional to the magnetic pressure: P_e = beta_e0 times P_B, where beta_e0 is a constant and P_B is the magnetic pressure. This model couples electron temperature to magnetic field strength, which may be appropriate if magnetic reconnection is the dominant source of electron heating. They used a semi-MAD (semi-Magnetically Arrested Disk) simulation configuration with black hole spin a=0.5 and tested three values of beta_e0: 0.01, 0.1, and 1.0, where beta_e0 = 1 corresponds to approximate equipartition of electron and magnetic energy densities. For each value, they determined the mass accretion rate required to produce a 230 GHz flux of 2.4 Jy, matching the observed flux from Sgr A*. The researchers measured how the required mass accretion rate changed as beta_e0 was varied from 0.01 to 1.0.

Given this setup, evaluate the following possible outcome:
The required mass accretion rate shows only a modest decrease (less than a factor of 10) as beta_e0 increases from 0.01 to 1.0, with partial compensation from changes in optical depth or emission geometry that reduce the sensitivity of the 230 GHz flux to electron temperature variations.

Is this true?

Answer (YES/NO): YES